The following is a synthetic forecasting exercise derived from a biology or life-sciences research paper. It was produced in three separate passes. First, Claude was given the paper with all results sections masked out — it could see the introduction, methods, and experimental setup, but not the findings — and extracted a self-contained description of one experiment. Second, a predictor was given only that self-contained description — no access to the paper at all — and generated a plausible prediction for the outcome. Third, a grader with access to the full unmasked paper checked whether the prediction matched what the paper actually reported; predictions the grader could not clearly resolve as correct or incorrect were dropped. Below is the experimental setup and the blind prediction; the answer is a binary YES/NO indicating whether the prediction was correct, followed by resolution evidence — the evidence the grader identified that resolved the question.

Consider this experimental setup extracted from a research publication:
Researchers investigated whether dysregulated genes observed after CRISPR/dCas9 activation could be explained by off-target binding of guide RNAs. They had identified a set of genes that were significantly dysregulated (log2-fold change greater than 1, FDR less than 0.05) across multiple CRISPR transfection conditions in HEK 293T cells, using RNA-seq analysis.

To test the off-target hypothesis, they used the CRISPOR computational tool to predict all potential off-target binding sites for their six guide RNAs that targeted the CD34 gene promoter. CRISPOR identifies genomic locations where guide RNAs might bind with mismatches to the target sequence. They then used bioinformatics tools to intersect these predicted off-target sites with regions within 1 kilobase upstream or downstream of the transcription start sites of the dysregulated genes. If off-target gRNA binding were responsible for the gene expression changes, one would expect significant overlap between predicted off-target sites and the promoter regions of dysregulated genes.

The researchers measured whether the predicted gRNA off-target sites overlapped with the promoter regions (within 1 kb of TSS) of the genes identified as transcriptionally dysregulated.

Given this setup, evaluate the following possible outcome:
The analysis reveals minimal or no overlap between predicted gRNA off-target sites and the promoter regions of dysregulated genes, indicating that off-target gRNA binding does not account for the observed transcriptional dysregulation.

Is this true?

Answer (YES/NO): YES